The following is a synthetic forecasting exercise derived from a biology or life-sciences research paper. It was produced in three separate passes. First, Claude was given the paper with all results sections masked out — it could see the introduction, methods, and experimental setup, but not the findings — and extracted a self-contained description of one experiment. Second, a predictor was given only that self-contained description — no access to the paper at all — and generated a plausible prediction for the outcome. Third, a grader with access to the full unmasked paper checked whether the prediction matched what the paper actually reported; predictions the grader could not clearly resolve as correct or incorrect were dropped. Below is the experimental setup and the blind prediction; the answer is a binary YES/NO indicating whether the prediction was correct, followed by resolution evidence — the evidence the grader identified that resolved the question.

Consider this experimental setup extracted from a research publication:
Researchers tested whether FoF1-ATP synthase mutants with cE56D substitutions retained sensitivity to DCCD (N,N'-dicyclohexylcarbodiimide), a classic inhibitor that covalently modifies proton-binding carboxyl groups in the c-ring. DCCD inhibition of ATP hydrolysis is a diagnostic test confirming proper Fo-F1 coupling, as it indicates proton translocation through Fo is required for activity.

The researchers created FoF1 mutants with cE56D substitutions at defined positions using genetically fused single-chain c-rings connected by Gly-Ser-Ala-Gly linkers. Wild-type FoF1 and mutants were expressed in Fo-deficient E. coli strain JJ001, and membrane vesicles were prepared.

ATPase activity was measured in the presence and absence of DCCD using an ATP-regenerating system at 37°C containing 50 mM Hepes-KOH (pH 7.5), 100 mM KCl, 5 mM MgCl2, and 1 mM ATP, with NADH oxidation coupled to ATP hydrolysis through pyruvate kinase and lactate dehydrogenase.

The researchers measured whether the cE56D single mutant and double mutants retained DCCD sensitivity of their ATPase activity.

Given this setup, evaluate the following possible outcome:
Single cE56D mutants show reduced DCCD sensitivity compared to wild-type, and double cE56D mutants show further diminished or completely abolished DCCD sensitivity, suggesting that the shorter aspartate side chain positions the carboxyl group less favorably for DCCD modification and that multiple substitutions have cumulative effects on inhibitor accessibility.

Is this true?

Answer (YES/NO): NO